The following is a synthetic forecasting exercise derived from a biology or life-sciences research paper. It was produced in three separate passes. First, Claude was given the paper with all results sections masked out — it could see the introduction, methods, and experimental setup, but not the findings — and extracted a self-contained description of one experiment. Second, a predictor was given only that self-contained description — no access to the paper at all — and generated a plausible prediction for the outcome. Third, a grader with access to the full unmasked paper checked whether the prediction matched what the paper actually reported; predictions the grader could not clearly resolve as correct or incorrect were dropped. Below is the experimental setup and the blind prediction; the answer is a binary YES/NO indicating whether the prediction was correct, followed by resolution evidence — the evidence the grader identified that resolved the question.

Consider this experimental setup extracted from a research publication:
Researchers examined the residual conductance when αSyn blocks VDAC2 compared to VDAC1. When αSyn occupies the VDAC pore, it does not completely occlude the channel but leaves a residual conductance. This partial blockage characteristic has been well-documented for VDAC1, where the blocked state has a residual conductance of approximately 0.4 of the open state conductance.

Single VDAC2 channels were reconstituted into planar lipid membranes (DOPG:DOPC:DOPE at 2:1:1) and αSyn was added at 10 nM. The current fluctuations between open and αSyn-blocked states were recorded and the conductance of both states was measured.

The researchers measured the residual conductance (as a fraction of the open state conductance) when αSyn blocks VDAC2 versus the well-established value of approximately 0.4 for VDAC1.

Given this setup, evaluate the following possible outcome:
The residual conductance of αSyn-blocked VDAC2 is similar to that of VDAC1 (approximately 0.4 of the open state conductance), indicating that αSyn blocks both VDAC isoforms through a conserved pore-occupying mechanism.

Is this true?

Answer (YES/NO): YES